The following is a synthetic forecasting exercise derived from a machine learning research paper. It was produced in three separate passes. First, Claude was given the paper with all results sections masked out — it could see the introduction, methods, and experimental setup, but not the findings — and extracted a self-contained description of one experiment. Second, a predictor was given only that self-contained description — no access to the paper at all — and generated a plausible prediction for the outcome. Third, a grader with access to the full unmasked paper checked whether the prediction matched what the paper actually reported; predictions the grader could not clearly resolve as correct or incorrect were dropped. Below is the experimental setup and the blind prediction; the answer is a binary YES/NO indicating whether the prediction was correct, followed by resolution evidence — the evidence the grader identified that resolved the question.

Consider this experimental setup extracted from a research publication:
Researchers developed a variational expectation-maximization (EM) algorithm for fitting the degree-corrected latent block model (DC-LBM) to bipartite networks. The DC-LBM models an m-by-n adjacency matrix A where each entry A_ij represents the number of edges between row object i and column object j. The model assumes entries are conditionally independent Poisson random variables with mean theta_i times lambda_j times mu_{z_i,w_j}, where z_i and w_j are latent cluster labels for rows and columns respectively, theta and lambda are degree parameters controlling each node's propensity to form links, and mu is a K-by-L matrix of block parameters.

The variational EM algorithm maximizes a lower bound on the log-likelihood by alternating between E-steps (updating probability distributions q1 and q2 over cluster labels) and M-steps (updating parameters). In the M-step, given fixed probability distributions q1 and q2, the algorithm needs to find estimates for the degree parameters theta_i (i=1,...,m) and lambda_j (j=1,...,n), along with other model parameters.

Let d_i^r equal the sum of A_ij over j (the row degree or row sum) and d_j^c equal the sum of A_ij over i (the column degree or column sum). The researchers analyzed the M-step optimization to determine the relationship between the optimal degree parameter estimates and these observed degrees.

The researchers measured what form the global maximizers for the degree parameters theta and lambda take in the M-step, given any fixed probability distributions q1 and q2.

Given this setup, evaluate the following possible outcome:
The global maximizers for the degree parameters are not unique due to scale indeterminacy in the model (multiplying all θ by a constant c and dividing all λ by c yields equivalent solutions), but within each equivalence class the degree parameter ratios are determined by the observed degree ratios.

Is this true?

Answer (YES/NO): NO